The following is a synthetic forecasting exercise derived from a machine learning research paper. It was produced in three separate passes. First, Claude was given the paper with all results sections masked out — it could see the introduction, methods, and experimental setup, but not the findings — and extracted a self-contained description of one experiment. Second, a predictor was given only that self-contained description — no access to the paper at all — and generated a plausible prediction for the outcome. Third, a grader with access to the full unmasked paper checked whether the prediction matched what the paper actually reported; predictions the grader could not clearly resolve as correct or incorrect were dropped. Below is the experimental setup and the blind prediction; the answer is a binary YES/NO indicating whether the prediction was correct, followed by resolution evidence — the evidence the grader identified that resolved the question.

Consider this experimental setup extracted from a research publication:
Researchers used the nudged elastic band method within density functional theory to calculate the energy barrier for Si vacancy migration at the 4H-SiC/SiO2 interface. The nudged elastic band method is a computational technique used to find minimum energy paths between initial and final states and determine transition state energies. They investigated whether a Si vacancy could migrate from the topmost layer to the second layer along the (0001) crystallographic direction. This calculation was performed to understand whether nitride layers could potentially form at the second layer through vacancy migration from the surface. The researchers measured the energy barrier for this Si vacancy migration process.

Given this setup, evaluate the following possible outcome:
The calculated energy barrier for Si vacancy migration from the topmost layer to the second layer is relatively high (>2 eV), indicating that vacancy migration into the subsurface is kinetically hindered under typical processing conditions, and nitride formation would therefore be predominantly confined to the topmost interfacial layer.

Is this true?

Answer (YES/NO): YES